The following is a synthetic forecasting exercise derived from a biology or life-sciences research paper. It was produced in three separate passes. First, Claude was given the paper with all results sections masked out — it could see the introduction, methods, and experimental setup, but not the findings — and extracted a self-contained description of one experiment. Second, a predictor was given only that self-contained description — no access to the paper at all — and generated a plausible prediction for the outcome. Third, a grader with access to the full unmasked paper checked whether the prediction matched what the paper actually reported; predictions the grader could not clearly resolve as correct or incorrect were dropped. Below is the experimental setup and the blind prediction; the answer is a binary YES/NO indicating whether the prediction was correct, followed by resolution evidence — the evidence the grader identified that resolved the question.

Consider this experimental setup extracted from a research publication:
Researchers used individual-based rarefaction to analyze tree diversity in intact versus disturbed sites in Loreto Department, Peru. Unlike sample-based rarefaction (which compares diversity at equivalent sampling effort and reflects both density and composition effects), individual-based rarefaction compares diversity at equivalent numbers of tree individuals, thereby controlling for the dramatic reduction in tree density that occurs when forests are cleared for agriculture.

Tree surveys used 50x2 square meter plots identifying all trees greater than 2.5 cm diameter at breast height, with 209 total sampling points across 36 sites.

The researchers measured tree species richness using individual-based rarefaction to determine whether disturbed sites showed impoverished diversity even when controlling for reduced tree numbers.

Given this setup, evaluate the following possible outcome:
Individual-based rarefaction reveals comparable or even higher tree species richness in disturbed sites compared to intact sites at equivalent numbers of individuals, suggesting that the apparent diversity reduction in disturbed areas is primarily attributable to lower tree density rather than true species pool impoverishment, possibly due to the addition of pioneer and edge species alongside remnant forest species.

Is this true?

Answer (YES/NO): NO